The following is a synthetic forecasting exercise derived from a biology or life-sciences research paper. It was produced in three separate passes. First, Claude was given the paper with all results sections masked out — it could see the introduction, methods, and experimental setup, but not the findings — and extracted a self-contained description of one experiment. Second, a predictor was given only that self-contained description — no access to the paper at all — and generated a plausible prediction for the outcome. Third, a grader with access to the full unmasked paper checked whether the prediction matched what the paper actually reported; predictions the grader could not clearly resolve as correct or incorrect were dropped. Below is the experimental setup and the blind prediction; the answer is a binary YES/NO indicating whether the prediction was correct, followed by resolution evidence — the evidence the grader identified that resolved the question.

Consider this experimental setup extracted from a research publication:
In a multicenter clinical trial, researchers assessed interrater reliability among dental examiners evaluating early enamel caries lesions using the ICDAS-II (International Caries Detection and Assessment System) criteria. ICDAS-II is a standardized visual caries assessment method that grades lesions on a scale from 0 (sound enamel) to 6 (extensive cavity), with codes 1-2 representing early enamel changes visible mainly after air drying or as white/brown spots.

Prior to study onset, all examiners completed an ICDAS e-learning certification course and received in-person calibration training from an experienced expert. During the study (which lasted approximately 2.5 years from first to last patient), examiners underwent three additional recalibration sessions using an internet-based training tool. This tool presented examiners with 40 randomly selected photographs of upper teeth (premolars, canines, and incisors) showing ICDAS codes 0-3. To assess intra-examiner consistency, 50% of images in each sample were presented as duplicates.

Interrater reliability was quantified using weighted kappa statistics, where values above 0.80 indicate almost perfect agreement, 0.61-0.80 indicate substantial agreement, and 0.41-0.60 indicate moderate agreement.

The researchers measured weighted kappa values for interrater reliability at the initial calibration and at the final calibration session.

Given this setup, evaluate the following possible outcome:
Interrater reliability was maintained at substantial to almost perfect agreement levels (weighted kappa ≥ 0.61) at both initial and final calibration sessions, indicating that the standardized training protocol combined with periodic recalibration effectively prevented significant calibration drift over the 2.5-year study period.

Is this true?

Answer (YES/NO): YES